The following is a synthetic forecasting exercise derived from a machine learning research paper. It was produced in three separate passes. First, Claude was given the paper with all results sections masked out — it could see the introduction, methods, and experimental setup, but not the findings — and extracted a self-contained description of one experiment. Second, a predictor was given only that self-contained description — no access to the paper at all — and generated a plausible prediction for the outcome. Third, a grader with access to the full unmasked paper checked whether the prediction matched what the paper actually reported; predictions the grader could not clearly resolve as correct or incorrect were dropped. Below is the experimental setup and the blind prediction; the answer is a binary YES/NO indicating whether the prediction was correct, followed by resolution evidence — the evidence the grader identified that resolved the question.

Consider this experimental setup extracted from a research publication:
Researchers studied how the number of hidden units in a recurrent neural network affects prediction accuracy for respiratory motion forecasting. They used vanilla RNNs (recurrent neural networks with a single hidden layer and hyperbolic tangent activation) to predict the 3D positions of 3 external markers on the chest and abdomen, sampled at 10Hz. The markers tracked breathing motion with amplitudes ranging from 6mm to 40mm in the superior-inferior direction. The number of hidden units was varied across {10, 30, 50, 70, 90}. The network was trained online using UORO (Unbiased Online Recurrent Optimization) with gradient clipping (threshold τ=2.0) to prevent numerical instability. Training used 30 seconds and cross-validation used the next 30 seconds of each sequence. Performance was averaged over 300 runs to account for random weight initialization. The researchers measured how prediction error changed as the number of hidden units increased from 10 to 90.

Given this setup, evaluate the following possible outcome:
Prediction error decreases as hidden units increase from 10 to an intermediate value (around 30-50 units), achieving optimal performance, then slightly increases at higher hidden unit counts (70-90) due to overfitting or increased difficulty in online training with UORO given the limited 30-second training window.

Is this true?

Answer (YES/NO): NO